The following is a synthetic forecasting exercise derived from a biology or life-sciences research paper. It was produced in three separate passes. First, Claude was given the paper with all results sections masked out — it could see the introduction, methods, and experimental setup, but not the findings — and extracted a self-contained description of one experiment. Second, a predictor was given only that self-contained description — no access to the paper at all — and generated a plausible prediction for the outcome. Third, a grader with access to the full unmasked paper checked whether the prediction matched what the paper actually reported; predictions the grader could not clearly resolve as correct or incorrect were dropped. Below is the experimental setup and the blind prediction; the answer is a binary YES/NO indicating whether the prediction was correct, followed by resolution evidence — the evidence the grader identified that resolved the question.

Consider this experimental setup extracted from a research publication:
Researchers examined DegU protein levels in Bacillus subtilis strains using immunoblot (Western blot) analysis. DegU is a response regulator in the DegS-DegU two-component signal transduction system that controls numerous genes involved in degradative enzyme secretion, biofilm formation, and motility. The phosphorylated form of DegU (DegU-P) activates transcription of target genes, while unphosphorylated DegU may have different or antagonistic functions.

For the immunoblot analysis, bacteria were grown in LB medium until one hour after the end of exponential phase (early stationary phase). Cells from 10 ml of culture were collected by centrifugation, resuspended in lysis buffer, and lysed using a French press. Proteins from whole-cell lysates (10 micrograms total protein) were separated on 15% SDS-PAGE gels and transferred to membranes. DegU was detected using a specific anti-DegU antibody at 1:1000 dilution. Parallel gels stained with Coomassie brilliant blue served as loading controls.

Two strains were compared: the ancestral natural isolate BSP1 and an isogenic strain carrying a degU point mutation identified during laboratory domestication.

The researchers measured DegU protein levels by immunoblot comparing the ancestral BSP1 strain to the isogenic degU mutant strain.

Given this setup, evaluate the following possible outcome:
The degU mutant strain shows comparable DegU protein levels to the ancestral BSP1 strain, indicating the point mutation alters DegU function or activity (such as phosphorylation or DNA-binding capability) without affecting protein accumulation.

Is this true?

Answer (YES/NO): YES